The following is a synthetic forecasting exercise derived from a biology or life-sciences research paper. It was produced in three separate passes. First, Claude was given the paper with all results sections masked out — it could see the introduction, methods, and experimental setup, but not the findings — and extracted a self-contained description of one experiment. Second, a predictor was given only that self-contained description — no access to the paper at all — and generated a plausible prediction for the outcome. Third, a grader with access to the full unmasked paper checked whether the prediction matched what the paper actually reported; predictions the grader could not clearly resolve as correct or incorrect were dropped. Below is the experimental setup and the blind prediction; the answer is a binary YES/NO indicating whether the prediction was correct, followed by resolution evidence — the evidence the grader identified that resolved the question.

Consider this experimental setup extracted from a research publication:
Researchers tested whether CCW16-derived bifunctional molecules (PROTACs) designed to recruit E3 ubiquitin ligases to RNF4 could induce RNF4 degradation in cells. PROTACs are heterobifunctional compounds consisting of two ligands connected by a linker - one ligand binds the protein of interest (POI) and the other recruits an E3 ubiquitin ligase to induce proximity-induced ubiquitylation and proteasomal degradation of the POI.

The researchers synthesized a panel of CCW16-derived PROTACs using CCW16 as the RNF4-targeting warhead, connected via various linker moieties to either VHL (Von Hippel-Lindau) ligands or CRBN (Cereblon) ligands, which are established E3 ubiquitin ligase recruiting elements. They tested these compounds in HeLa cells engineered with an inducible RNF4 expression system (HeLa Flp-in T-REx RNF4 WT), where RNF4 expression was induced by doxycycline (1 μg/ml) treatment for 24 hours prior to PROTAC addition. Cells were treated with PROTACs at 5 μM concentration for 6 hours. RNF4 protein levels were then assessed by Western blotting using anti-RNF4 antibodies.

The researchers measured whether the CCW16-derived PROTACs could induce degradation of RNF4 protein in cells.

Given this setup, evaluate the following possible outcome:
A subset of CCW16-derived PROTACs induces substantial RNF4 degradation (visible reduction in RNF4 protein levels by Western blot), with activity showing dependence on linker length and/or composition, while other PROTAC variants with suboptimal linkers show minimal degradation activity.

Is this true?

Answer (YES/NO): NO